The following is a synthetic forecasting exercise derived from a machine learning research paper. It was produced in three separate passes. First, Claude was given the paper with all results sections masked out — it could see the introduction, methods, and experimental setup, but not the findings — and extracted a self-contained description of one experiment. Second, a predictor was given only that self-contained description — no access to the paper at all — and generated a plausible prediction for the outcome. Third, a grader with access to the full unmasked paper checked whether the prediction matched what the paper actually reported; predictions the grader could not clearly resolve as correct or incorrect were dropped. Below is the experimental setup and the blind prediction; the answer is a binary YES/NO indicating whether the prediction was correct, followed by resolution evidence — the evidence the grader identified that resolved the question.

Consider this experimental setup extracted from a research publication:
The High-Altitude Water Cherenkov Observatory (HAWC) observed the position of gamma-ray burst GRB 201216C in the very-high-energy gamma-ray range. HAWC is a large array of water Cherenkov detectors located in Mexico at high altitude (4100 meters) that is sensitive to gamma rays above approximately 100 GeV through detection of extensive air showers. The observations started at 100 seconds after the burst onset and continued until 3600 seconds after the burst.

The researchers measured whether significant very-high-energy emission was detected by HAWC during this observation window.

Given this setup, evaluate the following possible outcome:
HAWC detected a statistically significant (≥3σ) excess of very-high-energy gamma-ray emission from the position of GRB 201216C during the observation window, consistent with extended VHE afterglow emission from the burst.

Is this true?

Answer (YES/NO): NO